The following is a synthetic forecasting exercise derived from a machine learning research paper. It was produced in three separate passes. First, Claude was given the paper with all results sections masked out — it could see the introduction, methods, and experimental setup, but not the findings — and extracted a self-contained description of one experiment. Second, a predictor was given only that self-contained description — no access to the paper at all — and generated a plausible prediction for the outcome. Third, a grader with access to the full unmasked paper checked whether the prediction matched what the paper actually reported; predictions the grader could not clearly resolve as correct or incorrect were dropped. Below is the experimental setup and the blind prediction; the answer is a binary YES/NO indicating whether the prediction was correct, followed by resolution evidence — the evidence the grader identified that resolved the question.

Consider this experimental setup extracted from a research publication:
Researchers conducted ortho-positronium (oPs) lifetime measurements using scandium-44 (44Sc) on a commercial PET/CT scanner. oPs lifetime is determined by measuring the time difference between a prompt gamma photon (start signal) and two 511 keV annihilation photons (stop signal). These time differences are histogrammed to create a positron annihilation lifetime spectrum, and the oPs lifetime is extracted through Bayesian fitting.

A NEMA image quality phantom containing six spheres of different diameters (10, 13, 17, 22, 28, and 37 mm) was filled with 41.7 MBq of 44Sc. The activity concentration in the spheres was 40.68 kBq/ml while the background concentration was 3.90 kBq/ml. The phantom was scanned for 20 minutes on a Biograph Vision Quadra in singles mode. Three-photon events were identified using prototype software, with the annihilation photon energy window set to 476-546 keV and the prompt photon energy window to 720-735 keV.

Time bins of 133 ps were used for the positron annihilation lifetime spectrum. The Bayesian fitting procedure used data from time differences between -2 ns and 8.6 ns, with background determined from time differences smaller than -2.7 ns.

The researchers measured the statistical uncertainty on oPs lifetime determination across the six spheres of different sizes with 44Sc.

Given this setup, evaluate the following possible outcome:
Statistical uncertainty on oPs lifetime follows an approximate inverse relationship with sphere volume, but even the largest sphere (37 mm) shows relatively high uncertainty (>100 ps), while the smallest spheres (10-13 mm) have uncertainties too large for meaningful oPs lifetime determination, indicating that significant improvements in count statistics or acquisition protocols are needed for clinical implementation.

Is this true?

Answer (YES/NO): NO